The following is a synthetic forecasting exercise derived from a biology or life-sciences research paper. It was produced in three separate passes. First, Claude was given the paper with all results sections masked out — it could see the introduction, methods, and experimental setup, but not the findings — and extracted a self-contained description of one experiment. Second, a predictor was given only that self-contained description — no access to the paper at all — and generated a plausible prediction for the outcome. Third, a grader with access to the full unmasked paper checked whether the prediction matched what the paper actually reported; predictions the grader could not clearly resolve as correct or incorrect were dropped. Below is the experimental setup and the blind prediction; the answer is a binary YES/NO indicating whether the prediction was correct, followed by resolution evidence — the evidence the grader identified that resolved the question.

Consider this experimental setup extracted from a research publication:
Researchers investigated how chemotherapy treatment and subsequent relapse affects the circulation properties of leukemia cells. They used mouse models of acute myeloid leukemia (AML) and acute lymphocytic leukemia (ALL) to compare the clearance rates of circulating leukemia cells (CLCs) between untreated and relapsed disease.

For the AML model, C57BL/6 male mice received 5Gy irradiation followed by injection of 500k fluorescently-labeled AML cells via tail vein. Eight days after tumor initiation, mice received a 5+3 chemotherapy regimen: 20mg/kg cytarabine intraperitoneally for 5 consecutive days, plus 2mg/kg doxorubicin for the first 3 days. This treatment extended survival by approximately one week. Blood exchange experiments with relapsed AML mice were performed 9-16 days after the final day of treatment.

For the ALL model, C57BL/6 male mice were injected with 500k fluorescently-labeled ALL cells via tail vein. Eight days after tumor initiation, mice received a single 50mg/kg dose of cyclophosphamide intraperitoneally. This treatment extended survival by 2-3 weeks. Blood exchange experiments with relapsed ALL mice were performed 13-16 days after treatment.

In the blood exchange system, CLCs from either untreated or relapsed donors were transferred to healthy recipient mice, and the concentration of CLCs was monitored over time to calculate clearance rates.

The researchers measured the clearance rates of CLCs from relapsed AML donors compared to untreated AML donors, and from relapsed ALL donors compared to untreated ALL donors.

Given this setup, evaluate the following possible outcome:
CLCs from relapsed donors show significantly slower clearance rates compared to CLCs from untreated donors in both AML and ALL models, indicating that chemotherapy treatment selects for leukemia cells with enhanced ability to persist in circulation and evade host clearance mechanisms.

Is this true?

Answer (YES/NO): NO